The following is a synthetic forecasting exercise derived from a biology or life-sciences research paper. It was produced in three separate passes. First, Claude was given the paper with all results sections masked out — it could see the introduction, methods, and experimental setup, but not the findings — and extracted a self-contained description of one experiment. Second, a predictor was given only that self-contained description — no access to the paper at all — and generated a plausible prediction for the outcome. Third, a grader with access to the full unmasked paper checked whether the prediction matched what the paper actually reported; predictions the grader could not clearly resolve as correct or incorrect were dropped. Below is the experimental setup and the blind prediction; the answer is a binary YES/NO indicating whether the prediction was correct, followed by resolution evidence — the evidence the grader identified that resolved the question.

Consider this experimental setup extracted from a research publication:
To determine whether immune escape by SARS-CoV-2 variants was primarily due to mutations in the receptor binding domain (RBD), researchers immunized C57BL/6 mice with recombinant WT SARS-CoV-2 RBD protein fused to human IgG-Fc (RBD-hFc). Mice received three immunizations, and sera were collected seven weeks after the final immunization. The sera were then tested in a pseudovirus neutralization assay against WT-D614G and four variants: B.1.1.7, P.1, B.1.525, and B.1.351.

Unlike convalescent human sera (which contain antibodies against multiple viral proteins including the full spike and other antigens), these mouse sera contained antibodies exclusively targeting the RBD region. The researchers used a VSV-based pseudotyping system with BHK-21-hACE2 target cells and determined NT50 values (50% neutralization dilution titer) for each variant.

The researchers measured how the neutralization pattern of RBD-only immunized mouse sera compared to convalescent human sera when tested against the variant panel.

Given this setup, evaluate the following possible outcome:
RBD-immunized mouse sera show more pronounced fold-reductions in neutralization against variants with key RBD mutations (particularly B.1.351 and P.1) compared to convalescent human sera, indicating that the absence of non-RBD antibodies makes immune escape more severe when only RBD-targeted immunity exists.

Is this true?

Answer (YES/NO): NO